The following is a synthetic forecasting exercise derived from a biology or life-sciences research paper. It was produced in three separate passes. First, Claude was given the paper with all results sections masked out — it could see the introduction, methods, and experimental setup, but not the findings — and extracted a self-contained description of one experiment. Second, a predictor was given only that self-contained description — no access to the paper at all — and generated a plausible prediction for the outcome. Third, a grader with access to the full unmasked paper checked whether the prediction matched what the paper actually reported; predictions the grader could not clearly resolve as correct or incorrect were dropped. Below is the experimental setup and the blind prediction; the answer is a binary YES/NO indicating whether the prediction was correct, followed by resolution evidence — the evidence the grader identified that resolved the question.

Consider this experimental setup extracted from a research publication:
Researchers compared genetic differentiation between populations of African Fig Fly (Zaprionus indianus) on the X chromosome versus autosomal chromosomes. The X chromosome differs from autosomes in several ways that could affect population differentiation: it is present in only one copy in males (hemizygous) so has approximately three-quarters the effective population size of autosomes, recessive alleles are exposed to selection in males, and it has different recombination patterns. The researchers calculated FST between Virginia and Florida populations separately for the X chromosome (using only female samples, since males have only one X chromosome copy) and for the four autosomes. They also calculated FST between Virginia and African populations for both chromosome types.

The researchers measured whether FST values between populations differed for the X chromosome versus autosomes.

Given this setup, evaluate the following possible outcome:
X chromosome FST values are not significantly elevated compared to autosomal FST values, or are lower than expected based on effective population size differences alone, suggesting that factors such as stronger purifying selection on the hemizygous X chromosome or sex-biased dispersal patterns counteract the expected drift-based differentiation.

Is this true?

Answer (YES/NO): NO